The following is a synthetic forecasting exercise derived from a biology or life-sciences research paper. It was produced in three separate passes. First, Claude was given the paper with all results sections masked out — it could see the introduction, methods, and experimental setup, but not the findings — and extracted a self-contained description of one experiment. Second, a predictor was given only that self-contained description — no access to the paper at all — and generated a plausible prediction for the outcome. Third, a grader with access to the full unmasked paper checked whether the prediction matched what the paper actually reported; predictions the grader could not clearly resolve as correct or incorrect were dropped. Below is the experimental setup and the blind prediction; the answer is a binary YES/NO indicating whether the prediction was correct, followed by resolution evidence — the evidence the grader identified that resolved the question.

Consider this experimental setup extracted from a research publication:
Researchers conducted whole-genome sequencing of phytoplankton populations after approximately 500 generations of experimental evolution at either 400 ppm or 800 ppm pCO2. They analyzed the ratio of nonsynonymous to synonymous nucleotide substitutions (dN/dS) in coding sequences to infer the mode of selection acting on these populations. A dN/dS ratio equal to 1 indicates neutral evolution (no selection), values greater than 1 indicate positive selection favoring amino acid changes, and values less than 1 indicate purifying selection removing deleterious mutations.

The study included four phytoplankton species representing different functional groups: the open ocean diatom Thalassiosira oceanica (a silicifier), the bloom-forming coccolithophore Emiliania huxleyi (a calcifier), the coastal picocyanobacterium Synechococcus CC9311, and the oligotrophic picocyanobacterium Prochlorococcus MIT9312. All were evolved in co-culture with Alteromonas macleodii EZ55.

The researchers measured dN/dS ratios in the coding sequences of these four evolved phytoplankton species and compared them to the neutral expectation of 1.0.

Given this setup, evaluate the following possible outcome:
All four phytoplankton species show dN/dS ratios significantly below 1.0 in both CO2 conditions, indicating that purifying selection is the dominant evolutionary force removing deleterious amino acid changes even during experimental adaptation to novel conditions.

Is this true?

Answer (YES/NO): NO